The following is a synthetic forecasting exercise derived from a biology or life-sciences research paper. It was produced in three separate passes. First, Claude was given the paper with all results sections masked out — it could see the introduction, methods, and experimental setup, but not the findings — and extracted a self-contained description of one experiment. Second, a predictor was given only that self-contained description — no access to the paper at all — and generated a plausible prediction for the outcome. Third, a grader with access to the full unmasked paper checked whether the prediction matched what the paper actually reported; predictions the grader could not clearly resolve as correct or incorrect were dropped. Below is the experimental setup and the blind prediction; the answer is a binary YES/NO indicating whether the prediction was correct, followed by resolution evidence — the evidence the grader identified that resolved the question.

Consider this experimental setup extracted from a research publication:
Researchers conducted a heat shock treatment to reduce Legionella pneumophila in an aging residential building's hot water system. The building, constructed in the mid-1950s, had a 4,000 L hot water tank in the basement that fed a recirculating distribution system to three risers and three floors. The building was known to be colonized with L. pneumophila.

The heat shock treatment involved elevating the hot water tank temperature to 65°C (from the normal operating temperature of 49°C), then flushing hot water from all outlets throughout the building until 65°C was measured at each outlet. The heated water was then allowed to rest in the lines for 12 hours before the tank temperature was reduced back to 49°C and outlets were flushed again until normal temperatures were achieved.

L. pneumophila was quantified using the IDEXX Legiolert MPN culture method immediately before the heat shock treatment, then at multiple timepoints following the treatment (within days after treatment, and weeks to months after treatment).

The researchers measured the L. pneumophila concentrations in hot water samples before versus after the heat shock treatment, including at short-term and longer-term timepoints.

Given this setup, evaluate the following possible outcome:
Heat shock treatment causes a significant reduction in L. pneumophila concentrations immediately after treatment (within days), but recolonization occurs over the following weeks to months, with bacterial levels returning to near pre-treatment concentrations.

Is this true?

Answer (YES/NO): YES